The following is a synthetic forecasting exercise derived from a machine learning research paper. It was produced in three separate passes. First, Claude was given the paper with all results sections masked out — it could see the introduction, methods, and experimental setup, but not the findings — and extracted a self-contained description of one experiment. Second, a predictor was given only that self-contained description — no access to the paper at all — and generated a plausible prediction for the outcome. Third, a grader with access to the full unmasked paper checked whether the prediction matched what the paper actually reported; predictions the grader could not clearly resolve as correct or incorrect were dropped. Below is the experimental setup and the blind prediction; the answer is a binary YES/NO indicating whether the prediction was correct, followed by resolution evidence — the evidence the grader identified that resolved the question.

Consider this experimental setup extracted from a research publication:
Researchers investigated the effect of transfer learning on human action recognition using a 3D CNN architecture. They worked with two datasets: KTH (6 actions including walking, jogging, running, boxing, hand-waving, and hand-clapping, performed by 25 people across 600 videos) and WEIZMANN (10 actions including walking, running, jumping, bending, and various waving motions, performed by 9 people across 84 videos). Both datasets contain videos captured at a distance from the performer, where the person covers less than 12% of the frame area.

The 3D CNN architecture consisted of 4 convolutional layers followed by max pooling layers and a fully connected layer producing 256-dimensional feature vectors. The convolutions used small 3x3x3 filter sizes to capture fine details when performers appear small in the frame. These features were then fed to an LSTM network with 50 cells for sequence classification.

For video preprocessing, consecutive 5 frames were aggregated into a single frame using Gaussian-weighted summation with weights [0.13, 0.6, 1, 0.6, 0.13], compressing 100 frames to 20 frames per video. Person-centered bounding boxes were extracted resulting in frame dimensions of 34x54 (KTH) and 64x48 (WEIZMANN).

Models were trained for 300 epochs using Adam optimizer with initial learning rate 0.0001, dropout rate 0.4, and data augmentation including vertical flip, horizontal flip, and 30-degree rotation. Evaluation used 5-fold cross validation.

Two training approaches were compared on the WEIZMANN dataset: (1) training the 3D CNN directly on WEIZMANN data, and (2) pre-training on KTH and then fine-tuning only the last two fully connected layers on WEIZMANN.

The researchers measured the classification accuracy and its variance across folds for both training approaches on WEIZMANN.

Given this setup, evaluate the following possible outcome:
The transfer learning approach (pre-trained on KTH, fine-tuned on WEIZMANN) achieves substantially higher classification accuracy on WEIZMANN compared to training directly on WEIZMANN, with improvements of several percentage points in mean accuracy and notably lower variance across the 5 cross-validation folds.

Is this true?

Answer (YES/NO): NO